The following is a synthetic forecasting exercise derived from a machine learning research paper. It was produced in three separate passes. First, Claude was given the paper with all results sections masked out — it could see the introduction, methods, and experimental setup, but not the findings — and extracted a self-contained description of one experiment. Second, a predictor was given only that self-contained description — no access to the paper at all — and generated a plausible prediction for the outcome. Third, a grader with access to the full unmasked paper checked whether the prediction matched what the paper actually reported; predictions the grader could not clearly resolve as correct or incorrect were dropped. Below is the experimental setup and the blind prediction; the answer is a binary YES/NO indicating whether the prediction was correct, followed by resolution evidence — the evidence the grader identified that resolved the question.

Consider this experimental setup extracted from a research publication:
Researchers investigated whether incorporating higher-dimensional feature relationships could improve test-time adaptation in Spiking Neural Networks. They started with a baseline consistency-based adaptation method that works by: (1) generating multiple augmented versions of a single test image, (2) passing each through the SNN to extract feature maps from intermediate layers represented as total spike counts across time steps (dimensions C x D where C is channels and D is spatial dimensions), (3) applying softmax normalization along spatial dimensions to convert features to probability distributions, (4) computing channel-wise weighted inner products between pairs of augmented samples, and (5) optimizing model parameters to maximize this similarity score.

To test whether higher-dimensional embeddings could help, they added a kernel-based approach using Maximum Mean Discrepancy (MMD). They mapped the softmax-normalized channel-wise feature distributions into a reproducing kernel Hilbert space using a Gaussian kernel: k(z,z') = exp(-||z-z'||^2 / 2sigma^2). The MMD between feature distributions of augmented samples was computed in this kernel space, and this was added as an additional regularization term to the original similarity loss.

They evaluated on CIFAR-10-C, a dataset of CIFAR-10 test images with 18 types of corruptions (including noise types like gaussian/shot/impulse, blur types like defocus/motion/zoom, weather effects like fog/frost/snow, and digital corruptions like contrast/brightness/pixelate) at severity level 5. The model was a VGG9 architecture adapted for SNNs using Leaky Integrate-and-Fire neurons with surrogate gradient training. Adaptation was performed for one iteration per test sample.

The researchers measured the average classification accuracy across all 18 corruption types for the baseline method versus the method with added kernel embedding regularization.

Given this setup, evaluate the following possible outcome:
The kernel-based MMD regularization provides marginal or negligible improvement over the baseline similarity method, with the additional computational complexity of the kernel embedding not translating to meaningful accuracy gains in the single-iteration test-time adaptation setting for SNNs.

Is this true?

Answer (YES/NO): YES